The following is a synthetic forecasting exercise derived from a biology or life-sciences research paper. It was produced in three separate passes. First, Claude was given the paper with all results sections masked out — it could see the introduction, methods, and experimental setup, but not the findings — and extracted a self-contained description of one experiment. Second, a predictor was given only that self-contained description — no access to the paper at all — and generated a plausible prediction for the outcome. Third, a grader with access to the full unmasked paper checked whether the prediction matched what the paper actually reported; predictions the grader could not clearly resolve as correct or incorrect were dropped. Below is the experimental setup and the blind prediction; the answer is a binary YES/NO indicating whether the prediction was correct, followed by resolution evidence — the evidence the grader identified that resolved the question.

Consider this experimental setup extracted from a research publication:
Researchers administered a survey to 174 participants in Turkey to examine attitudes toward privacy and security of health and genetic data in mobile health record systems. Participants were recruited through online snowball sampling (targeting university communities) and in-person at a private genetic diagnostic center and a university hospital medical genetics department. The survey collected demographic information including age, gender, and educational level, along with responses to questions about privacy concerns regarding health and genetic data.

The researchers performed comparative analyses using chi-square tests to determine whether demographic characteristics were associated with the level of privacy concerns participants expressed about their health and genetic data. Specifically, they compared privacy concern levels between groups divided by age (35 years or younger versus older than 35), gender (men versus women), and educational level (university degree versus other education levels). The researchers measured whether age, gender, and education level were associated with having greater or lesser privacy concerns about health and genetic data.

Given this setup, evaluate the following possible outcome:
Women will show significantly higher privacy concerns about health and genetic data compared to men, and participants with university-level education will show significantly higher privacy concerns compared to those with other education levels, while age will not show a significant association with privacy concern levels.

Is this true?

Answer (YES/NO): NO